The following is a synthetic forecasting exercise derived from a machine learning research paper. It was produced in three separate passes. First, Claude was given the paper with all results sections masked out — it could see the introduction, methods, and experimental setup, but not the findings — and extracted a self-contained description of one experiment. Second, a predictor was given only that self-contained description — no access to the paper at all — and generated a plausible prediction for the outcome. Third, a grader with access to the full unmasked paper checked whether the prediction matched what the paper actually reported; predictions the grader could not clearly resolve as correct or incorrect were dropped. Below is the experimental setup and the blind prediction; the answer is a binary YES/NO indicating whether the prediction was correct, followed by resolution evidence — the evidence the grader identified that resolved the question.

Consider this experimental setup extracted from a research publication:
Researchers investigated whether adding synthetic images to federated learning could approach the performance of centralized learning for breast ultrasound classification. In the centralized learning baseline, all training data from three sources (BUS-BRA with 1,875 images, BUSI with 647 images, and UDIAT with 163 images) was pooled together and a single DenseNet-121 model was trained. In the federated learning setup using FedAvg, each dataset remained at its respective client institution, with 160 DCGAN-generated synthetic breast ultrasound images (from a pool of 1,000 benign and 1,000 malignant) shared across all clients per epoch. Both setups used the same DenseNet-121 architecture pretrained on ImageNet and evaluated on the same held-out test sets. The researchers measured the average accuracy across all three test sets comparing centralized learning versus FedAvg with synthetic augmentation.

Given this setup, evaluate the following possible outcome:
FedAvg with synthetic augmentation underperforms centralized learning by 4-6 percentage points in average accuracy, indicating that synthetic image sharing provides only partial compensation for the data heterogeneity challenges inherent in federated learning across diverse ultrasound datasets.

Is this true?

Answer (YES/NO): NO